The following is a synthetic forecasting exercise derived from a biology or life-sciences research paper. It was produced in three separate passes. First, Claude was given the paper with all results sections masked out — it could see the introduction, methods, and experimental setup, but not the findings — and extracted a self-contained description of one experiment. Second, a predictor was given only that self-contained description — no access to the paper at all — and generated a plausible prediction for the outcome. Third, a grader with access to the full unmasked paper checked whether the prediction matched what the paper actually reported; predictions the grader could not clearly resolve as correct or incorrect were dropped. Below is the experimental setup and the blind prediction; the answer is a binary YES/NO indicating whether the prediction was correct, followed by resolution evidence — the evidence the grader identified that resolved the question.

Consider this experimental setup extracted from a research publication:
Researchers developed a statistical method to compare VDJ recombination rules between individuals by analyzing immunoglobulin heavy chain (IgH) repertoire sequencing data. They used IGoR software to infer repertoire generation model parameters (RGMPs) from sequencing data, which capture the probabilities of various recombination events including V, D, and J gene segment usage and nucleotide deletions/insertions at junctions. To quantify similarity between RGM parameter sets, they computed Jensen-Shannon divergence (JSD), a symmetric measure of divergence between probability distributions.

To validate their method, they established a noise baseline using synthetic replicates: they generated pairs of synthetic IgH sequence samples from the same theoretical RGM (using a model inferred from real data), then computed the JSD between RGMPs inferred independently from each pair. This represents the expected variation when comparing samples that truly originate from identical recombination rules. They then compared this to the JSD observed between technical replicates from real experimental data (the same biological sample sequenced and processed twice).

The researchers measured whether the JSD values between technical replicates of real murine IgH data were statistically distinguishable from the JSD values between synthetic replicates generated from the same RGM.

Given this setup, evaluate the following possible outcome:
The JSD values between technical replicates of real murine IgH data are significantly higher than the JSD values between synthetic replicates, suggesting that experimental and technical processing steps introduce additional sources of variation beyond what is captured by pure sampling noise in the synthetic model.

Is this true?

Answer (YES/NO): NO